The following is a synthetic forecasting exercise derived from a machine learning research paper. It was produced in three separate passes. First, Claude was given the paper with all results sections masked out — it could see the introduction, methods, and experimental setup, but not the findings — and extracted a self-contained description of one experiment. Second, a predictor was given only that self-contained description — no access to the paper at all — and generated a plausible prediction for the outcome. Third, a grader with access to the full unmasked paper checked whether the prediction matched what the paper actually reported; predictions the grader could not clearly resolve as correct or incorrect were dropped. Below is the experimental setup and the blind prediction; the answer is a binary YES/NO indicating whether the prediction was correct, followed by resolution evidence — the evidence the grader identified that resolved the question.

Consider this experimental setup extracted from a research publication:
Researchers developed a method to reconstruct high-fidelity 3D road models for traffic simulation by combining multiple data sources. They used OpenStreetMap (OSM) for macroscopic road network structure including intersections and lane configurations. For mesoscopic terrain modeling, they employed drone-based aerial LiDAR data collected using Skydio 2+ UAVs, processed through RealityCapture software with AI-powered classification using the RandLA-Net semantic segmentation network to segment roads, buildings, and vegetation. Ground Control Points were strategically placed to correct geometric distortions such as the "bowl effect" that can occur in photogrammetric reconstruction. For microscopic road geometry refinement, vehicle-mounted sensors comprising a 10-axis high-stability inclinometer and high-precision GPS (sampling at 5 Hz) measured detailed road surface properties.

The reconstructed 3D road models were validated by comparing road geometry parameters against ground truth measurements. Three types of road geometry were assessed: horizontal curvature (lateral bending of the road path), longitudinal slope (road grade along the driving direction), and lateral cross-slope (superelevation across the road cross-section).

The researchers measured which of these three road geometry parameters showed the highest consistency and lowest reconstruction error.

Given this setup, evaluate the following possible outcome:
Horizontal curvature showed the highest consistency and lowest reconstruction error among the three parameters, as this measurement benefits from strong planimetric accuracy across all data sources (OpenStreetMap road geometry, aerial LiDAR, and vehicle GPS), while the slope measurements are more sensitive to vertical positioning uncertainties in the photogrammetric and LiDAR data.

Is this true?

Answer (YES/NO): YES